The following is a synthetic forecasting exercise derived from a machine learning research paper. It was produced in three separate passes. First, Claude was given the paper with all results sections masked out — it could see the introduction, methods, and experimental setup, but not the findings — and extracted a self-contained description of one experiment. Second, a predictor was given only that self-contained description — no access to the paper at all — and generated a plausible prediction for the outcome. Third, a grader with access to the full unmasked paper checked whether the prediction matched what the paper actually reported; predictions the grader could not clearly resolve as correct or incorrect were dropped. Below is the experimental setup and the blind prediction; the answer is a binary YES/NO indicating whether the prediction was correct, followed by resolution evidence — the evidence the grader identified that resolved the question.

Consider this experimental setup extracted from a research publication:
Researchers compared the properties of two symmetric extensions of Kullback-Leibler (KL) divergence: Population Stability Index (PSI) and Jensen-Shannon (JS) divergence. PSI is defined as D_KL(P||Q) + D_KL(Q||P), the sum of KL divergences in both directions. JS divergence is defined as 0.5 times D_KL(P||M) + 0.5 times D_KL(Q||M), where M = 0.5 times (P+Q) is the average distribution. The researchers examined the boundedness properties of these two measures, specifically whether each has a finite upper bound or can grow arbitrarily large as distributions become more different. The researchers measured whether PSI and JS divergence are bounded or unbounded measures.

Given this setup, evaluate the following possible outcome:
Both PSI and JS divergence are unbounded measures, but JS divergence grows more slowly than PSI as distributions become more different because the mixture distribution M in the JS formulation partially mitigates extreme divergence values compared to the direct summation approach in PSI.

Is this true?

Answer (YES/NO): NO